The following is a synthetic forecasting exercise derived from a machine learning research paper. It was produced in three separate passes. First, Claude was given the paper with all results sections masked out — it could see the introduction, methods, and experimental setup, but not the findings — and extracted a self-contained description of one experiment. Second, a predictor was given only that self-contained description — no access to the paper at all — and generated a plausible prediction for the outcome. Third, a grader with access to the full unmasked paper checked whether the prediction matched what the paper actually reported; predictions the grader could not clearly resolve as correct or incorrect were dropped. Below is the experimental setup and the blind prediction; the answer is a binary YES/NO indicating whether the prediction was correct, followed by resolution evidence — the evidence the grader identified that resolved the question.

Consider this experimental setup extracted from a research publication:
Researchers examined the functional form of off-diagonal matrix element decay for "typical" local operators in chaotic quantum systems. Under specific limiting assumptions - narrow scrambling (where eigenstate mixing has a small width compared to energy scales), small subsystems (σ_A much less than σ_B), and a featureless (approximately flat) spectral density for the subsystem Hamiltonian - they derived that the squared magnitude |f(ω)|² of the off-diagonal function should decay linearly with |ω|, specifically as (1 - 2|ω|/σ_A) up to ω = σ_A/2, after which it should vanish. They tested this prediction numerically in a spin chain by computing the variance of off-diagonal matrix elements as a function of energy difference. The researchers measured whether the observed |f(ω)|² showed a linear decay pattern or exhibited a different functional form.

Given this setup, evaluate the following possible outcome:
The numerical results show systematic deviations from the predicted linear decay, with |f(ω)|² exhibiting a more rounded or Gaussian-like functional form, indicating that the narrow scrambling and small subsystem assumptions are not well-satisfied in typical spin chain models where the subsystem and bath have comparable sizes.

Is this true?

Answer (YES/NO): NO